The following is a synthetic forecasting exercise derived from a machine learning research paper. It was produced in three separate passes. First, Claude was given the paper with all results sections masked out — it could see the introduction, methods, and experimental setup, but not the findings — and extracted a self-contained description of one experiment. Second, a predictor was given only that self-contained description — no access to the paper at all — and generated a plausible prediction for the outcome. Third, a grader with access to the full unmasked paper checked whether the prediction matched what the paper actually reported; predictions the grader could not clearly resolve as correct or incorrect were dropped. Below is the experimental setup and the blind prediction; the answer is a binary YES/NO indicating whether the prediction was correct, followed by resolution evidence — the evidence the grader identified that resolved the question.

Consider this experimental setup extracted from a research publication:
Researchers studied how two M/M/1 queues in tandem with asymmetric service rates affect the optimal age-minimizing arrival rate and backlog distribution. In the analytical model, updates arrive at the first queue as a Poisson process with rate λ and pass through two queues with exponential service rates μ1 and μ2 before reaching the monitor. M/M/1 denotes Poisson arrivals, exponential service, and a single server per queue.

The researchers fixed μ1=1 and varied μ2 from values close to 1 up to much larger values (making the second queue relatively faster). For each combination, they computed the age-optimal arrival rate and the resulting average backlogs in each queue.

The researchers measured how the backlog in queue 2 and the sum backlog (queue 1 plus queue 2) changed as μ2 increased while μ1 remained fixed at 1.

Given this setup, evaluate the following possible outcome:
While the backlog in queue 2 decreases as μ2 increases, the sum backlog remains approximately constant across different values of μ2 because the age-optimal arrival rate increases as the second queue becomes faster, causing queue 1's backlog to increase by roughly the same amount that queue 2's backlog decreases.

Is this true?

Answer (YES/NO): NO